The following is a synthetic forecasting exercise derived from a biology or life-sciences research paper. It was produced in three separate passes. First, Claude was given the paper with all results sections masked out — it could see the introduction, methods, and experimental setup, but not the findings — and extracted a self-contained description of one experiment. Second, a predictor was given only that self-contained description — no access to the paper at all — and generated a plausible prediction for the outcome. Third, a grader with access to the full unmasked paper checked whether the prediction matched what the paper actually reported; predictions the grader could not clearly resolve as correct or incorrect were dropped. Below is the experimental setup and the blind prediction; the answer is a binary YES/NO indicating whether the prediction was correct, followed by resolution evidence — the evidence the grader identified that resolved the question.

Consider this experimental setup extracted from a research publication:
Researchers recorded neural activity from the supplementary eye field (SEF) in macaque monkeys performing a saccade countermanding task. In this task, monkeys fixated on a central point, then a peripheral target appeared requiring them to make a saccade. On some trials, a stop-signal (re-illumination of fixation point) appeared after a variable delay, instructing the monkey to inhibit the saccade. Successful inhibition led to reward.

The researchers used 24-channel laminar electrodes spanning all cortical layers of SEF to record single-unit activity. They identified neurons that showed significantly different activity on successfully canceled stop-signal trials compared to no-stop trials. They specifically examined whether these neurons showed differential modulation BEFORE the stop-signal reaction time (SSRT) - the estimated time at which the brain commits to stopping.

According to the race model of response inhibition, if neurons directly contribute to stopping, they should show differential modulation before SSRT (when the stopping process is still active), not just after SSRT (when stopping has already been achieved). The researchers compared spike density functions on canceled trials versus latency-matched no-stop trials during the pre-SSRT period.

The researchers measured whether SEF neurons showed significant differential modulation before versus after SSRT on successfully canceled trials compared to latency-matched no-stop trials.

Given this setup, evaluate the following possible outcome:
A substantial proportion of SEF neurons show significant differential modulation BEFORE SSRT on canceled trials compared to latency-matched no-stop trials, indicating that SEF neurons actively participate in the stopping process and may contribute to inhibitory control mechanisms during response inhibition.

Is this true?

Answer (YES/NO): NO